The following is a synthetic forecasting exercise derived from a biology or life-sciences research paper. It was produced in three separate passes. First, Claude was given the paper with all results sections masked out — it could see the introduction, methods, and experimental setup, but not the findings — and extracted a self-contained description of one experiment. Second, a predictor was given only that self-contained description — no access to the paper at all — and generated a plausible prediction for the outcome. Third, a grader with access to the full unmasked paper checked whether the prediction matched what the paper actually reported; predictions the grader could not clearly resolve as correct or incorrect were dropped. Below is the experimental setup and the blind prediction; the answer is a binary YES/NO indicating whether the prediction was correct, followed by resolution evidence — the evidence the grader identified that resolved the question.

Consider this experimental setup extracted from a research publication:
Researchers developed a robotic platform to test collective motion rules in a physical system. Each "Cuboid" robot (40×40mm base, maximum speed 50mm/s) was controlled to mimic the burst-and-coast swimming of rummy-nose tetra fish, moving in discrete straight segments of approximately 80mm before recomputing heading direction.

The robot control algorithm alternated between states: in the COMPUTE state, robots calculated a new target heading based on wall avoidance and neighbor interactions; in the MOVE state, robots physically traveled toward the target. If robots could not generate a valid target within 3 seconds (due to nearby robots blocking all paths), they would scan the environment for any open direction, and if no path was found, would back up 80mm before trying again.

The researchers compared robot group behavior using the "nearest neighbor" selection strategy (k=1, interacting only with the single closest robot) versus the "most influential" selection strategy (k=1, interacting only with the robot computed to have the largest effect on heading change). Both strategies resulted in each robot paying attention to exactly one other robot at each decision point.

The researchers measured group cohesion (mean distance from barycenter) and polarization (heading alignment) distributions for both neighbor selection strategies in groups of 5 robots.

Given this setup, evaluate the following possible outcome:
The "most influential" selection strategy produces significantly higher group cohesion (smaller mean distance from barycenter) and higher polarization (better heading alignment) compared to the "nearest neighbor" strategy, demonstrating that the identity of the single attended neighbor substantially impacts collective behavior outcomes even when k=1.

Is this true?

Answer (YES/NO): YES